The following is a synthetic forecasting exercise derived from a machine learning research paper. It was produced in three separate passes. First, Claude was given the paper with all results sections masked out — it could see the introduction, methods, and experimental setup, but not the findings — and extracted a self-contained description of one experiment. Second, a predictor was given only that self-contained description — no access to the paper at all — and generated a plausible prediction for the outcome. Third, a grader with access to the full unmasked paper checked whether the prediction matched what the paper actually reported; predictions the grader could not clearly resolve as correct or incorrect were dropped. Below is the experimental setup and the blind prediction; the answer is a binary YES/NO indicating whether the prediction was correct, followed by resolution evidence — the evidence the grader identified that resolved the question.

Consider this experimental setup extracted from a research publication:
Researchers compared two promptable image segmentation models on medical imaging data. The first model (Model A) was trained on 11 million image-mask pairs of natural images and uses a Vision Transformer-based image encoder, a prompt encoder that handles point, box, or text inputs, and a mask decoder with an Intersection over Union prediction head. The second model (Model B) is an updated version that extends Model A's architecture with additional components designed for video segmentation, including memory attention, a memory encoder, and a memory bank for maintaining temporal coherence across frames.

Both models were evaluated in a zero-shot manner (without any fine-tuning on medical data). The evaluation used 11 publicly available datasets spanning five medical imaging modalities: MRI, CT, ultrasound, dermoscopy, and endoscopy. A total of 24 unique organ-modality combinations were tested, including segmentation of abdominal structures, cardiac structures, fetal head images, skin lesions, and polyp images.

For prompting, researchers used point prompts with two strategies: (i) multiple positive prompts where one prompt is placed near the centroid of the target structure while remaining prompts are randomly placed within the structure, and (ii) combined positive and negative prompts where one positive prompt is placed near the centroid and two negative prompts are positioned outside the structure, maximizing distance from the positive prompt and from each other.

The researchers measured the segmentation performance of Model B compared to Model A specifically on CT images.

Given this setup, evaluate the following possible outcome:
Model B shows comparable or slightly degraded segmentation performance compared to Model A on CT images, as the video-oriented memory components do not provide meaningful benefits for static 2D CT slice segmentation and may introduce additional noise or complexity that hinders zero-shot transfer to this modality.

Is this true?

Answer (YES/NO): NO